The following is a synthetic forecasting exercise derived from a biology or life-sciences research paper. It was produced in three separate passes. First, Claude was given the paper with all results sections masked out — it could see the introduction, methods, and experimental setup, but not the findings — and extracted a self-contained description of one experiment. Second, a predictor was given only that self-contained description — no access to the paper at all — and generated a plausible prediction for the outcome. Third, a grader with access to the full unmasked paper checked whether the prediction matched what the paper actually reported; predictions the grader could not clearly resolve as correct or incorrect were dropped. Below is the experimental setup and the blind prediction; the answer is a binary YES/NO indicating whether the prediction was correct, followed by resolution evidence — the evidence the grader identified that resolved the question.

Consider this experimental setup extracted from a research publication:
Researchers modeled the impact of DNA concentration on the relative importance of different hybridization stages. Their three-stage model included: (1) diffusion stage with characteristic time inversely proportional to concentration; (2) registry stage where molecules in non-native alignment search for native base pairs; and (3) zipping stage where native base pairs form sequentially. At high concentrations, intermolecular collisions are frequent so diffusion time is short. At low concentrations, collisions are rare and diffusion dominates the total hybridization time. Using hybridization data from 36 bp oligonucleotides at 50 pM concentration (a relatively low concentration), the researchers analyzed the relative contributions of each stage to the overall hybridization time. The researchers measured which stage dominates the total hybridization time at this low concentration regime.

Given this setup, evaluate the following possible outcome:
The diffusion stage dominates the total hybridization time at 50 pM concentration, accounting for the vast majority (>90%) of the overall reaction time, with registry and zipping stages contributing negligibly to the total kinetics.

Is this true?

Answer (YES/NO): YES